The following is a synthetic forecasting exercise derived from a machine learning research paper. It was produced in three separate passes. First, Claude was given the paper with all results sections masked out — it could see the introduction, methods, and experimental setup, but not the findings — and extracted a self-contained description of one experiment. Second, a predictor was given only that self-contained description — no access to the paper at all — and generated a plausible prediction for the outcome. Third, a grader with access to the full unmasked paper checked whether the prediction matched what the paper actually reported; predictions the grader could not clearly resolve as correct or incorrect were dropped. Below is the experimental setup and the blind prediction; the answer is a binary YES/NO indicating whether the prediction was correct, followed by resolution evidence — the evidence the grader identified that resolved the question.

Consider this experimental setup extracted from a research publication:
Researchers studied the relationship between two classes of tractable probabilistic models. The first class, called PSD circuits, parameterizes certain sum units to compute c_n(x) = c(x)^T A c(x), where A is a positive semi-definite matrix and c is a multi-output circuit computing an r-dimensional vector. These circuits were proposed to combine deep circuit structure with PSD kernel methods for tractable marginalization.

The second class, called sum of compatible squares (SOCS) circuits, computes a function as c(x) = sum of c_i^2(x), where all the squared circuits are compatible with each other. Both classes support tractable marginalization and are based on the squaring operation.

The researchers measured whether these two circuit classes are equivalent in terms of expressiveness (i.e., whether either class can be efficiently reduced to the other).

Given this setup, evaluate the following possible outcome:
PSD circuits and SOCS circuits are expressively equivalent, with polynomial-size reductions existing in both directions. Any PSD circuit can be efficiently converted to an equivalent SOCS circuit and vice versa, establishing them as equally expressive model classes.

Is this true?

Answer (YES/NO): YES